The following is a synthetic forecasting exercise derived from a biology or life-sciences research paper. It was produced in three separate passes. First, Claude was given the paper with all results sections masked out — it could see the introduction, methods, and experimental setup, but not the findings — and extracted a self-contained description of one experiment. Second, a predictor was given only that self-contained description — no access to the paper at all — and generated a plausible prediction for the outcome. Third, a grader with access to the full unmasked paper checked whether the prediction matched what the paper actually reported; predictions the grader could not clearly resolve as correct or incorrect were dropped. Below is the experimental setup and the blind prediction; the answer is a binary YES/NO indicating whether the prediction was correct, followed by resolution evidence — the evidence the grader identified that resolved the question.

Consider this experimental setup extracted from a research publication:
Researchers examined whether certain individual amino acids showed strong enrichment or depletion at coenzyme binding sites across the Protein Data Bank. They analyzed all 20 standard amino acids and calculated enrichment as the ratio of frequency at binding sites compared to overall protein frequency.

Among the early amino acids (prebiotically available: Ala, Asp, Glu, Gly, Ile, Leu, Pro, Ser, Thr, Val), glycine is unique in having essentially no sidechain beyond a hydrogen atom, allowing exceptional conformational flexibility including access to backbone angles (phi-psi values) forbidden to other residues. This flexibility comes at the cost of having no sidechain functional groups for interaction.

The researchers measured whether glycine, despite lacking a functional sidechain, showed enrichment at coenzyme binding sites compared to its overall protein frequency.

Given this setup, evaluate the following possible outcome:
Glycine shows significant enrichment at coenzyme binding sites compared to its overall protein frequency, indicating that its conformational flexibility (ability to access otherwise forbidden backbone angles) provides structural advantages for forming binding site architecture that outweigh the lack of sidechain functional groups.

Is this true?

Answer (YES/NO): YES